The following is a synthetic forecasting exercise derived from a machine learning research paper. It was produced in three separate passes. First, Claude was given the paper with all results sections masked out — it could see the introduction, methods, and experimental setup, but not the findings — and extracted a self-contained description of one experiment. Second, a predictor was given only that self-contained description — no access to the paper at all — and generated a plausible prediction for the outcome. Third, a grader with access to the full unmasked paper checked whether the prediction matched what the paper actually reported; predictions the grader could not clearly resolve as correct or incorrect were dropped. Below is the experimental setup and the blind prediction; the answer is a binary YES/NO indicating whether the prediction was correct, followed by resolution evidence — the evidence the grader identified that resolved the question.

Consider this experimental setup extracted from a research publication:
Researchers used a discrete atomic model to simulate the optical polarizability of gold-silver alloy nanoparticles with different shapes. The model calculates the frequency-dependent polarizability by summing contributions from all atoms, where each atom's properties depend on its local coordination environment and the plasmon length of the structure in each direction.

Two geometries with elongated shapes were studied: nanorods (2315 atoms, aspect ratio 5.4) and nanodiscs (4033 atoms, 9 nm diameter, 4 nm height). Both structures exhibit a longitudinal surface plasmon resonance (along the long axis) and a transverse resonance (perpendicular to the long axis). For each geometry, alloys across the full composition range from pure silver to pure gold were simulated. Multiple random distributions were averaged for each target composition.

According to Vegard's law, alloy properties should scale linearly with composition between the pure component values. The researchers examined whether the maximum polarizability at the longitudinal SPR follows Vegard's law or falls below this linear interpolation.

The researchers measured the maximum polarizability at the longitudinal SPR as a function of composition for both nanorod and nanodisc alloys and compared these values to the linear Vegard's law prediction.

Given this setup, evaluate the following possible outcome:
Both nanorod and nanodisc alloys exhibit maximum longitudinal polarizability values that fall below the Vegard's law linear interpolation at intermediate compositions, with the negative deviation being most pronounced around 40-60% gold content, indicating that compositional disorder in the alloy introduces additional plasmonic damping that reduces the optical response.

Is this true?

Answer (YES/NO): NO